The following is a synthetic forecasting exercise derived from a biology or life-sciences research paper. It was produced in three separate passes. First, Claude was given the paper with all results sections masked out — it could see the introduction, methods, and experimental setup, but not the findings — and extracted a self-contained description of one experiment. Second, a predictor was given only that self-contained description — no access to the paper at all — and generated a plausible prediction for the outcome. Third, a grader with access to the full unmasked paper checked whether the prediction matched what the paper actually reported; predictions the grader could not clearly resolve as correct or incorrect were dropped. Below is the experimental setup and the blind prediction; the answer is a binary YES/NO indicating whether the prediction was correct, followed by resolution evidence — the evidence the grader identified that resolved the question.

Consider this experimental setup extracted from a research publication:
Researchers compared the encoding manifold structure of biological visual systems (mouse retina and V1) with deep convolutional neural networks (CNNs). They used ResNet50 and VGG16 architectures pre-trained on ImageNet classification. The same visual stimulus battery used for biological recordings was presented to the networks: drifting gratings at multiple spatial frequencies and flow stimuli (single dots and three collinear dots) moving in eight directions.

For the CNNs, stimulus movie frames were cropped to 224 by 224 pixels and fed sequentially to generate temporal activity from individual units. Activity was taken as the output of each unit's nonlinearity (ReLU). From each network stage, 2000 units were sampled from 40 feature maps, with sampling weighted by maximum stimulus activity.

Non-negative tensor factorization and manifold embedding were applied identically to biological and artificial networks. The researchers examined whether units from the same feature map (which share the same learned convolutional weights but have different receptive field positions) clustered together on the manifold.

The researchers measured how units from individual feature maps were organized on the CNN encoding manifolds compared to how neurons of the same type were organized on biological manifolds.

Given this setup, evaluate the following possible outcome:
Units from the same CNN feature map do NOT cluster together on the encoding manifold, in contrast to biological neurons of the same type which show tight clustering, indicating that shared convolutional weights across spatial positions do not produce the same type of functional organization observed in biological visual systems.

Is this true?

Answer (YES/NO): NO